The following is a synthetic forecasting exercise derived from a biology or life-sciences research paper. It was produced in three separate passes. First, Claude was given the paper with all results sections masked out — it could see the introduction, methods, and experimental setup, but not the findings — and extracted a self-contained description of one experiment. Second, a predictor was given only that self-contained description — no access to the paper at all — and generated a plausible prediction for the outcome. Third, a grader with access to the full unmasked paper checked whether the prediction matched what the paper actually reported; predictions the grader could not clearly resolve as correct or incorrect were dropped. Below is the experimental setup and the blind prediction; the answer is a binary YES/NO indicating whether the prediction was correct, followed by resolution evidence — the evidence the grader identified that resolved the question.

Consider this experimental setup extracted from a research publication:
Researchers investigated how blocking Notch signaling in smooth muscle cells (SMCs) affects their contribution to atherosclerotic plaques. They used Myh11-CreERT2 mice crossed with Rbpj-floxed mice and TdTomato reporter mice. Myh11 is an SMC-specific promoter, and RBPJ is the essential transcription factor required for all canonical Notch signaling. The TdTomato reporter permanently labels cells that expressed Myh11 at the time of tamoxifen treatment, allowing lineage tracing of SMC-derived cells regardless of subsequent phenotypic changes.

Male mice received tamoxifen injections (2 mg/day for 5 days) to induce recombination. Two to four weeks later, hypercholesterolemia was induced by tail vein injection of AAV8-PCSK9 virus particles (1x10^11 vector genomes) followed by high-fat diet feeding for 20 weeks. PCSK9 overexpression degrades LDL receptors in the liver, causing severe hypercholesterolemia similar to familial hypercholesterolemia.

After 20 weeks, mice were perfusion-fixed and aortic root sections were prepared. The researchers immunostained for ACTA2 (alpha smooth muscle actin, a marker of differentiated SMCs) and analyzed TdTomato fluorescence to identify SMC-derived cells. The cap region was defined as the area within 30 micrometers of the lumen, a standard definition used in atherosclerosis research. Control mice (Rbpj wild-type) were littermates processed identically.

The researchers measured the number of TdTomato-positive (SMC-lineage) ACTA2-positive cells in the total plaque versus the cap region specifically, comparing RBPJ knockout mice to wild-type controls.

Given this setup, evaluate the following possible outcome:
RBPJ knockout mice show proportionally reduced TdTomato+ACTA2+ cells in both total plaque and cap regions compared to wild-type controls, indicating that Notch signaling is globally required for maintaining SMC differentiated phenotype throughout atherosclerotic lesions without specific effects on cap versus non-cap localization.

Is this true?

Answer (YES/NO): NO